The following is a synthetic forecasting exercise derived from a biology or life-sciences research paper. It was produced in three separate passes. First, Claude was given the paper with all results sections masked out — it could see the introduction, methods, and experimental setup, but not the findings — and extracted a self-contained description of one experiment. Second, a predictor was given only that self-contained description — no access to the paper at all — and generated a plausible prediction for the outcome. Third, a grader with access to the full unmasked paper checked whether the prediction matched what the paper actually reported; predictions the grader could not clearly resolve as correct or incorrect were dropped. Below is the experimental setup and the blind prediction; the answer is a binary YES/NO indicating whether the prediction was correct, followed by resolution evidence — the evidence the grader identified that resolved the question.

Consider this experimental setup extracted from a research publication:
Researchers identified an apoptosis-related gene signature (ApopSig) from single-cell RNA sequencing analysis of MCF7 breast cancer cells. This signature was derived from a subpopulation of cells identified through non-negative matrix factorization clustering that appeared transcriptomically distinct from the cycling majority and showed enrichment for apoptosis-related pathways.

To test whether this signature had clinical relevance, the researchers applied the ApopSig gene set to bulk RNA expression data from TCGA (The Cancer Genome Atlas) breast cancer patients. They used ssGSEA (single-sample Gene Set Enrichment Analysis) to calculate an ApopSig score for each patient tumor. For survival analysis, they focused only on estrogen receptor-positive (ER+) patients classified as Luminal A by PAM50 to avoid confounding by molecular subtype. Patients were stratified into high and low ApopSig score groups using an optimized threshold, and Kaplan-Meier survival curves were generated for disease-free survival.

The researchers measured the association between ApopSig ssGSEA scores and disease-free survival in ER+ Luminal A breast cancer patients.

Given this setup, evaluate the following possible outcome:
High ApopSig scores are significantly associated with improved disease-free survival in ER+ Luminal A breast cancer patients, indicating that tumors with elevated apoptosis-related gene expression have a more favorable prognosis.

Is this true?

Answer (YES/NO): YES